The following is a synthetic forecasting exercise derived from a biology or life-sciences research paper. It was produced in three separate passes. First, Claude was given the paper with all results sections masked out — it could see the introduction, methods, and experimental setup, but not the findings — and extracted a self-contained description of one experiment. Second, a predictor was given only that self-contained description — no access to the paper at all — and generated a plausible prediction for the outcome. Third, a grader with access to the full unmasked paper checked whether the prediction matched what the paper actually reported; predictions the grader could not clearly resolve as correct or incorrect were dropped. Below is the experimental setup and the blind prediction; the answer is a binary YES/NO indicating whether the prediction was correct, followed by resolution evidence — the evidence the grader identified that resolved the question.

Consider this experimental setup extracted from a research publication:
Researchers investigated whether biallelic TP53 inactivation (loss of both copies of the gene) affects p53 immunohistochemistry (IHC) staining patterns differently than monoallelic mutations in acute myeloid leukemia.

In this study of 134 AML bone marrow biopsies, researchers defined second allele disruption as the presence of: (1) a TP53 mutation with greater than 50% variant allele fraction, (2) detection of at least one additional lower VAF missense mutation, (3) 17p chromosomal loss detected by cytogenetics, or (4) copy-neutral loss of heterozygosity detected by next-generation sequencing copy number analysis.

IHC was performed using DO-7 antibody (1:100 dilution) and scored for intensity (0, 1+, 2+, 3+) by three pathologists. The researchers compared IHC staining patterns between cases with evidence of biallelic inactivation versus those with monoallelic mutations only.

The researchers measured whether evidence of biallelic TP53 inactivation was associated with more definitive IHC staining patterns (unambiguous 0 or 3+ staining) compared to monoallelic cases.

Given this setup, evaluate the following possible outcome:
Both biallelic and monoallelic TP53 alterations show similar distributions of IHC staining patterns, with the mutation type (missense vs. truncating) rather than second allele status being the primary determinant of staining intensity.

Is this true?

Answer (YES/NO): NO